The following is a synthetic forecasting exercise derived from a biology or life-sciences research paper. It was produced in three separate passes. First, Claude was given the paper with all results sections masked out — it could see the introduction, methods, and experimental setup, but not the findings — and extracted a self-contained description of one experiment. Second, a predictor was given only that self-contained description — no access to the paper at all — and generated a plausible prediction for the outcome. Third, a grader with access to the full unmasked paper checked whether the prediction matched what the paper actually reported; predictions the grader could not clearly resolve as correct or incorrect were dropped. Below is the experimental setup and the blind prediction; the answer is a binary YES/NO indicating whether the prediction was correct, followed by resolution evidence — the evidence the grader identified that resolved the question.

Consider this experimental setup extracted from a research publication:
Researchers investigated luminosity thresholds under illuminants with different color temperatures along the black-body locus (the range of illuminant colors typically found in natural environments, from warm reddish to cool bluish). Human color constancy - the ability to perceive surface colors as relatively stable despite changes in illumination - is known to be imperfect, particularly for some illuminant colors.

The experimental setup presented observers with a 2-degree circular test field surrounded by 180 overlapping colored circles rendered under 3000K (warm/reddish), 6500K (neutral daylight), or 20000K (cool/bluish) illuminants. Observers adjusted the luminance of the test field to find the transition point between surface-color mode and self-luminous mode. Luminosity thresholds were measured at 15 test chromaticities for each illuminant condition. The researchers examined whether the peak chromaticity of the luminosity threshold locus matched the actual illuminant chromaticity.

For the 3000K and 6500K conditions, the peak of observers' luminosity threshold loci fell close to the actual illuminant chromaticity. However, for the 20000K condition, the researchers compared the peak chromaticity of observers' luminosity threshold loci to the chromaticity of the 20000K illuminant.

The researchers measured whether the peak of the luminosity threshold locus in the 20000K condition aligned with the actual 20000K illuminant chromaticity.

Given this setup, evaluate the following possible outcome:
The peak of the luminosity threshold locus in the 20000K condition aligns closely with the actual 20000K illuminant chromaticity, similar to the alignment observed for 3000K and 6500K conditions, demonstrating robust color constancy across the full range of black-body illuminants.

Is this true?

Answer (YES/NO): NO